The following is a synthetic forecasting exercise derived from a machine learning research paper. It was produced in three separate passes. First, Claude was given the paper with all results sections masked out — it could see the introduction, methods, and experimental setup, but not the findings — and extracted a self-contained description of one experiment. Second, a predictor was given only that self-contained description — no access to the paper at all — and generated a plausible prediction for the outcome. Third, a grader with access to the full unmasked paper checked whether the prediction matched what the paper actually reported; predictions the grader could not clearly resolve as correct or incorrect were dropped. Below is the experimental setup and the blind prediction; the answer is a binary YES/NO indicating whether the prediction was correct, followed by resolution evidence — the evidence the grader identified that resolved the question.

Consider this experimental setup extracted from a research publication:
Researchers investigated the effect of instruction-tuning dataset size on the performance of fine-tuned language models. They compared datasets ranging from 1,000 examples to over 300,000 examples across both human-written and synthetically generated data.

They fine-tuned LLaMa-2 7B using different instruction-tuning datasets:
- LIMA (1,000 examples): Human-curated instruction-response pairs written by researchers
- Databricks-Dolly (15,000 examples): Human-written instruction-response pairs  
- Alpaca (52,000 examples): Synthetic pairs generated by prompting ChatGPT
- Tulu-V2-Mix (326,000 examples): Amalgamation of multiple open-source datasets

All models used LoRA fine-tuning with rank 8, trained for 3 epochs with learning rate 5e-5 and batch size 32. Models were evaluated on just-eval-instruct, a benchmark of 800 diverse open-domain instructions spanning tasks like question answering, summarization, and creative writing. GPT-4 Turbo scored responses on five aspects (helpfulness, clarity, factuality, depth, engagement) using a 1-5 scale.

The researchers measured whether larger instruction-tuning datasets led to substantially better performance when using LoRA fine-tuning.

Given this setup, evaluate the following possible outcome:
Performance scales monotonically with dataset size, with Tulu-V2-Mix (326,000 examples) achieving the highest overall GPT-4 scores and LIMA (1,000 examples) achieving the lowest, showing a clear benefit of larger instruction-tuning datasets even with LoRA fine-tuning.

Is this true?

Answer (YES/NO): NO